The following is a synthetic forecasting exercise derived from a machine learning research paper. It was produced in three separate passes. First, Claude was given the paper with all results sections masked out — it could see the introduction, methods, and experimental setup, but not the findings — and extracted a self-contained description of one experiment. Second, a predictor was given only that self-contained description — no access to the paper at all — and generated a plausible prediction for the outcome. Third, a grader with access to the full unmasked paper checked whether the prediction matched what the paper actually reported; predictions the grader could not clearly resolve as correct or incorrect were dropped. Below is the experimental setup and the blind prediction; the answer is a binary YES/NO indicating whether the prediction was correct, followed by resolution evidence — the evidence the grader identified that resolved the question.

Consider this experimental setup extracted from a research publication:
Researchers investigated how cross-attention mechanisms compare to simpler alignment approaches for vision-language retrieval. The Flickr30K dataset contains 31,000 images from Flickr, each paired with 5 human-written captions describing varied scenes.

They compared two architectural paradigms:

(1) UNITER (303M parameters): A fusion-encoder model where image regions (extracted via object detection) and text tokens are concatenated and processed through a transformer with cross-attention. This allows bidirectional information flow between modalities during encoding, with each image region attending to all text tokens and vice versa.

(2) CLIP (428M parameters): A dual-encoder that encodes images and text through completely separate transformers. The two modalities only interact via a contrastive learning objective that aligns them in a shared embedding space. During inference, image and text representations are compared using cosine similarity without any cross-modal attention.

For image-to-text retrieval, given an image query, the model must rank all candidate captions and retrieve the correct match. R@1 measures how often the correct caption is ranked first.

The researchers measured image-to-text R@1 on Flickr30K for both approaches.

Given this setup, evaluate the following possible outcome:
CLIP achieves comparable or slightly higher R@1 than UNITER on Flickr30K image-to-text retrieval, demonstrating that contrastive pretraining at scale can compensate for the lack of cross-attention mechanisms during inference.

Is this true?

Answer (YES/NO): YES